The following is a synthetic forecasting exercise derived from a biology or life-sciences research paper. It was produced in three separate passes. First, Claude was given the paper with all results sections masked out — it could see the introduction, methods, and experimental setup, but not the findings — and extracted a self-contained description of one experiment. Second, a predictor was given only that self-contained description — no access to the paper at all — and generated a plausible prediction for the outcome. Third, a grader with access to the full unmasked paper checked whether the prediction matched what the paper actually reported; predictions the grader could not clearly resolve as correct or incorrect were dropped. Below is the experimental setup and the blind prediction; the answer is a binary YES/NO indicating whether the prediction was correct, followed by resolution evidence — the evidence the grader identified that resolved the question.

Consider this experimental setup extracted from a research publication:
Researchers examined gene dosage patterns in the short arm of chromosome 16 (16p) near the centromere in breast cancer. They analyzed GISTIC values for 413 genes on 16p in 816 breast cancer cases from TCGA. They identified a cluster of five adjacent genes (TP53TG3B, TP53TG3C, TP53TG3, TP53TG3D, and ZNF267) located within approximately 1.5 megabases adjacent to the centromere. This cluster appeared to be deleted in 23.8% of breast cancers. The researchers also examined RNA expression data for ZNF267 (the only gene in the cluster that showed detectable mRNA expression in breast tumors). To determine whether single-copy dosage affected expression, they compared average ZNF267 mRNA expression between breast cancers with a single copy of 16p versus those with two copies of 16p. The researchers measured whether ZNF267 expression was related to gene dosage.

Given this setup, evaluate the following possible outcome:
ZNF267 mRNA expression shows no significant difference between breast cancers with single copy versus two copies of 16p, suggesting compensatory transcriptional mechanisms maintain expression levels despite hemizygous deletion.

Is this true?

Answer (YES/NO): YES